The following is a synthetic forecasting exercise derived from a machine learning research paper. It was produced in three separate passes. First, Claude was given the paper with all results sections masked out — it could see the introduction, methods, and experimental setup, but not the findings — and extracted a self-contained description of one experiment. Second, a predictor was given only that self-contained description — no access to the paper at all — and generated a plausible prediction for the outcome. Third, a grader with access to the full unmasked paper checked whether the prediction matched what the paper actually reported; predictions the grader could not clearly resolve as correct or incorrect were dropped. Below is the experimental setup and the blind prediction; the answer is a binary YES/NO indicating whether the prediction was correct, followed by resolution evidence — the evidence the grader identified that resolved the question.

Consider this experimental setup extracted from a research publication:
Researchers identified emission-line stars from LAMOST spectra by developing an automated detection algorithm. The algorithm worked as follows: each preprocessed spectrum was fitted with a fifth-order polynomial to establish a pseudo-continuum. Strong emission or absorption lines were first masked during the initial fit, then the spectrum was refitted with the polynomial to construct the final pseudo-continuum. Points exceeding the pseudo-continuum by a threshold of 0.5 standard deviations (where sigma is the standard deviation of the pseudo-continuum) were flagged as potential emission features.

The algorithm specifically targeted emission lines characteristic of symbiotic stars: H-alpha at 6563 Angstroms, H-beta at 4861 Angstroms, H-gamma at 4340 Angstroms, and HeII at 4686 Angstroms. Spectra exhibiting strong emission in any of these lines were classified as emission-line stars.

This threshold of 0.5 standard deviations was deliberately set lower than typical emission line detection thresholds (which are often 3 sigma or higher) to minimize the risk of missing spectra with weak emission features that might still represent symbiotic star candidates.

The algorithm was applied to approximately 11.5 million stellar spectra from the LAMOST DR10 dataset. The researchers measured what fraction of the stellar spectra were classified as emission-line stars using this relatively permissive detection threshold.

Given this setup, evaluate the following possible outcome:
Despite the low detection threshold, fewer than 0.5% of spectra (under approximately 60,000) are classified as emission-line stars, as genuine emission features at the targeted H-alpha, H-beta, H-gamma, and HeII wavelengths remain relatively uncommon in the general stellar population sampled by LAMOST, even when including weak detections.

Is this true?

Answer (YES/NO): NO